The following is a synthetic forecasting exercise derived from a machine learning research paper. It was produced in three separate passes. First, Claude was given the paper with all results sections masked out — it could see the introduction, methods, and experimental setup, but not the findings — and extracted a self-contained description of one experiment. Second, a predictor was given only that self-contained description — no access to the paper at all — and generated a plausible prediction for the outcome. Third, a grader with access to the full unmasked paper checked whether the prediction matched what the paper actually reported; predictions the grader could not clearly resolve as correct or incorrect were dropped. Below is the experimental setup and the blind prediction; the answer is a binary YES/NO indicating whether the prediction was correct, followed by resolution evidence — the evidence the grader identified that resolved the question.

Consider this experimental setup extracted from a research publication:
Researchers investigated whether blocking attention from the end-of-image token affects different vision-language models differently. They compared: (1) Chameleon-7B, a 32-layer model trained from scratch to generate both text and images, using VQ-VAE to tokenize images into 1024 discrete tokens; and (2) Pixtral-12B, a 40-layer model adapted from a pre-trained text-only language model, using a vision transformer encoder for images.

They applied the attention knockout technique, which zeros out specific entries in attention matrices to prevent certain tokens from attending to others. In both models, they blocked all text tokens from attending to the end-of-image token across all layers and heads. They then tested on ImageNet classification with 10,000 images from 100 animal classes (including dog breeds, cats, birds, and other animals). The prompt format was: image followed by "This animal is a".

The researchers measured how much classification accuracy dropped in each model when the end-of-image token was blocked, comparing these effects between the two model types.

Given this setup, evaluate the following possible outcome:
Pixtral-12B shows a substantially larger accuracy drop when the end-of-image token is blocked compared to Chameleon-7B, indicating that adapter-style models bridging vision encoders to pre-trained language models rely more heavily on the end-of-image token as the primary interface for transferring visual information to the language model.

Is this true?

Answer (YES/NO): NO